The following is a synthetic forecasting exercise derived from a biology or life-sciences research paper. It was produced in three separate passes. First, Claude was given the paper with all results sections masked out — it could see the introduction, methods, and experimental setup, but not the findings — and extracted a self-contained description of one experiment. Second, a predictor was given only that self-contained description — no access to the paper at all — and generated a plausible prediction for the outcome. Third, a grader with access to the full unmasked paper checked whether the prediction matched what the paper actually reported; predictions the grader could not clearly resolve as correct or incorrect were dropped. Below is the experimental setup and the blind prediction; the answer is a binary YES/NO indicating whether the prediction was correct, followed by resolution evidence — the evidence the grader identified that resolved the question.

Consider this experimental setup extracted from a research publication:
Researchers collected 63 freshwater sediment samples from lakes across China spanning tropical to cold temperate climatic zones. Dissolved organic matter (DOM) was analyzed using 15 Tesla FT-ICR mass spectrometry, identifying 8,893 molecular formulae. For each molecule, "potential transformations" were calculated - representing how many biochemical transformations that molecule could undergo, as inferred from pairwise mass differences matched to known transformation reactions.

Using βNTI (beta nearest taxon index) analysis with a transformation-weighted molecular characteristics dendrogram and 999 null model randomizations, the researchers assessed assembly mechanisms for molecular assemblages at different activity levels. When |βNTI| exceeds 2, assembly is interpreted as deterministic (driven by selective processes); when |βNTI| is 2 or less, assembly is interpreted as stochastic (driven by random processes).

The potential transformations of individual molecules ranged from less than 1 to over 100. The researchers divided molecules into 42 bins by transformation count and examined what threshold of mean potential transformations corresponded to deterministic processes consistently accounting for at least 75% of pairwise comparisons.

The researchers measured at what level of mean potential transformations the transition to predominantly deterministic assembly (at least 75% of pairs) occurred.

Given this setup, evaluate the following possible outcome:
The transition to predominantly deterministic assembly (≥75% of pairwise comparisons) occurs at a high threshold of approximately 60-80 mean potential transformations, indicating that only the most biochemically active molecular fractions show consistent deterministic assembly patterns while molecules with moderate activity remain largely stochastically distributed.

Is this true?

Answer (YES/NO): NO